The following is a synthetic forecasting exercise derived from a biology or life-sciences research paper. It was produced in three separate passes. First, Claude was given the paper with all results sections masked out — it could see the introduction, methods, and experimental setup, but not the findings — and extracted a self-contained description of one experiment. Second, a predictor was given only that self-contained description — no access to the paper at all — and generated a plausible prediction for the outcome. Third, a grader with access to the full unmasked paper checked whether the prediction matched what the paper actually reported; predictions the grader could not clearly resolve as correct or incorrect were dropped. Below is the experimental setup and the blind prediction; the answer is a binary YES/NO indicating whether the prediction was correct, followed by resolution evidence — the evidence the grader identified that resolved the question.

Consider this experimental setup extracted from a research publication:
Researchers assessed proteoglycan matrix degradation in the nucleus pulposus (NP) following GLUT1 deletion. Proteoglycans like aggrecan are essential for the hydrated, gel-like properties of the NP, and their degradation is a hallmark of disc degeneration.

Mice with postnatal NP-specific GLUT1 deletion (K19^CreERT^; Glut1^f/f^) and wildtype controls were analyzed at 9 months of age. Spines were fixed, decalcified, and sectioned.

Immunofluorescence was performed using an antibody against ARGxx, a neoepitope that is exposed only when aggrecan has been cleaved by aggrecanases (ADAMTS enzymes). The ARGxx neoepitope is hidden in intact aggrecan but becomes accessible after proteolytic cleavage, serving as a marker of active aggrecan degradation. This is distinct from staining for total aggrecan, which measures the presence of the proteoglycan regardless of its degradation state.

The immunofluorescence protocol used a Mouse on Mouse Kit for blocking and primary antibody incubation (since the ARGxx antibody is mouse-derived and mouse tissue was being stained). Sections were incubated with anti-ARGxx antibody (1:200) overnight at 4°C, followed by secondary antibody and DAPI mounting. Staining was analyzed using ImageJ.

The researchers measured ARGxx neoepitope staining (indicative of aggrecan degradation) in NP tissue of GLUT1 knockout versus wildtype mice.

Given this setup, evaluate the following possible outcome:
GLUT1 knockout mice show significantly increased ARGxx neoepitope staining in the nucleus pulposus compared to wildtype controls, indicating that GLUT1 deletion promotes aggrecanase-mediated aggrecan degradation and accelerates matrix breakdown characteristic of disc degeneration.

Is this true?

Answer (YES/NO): NO